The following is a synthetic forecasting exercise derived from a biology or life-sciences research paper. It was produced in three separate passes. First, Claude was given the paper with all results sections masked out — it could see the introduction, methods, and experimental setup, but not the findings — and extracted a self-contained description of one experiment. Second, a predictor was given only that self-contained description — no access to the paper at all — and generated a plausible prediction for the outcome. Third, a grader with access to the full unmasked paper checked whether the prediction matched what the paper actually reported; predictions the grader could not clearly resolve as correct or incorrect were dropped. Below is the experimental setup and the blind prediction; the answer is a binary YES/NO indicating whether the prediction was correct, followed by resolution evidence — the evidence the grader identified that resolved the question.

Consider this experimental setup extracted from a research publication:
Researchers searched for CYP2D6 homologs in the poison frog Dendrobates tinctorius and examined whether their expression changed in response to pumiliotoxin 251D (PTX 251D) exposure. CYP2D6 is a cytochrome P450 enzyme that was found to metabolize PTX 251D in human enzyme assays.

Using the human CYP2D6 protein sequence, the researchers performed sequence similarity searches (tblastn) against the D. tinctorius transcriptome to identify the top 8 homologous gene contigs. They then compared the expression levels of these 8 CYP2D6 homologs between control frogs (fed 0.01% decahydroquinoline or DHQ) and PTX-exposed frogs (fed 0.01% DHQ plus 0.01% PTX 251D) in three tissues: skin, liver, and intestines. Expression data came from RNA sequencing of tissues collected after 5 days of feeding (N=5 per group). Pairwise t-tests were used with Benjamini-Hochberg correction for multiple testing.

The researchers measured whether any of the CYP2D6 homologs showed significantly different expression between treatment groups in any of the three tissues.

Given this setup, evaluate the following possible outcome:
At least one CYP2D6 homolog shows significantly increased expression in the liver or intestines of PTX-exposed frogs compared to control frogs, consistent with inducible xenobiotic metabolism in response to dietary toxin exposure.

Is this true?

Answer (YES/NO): YES